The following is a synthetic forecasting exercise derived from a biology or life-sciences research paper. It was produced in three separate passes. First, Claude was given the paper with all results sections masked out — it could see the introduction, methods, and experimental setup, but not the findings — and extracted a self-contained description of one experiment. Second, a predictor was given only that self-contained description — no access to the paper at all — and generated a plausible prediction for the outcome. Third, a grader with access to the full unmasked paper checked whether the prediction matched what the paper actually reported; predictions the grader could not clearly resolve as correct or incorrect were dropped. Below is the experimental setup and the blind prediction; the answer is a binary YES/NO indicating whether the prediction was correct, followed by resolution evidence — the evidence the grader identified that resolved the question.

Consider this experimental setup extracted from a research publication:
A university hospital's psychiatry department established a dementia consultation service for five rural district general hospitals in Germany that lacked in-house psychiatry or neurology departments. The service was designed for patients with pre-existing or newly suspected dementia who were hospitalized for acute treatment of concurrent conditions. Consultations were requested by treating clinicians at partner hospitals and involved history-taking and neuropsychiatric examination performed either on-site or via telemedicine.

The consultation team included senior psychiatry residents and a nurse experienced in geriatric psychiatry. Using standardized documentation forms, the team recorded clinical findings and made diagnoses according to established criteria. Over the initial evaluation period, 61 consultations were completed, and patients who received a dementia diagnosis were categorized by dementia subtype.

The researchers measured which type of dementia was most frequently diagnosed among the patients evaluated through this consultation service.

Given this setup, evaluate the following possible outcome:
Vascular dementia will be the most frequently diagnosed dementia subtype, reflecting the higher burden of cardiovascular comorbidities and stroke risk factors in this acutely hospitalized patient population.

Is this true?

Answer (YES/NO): YES